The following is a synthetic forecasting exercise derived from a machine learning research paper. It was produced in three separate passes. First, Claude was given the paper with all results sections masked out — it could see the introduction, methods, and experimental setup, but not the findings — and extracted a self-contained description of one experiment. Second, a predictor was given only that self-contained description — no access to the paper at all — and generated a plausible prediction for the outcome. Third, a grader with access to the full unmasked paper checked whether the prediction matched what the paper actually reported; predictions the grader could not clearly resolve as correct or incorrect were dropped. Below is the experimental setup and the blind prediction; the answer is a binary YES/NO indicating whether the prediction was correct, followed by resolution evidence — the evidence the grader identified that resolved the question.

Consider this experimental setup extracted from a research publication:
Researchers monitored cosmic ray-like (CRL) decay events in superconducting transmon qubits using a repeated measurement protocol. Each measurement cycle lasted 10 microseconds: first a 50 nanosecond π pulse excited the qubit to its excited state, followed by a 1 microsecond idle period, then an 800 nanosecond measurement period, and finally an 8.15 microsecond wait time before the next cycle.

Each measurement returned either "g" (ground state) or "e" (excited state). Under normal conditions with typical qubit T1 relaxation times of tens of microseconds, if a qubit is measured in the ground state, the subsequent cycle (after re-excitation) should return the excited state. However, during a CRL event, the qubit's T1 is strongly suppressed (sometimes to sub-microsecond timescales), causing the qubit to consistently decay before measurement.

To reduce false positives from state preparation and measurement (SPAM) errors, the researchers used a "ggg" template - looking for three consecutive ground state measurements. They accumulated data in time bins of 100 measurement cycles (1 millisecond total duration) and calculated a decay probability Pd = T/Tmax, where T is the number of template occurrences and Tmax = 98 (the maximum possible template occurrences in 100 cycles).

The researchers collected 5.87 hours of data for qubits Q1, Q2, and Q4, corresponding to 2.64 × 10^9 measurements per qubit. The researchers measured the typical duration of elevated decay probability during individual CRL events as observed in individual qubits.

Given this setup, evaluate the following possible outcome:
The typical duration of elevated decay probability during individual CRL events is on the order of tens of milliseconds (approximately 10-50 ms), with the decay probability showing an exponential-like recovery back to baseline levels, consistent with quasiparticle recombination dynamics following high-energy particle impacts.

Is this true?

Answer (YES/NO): NO